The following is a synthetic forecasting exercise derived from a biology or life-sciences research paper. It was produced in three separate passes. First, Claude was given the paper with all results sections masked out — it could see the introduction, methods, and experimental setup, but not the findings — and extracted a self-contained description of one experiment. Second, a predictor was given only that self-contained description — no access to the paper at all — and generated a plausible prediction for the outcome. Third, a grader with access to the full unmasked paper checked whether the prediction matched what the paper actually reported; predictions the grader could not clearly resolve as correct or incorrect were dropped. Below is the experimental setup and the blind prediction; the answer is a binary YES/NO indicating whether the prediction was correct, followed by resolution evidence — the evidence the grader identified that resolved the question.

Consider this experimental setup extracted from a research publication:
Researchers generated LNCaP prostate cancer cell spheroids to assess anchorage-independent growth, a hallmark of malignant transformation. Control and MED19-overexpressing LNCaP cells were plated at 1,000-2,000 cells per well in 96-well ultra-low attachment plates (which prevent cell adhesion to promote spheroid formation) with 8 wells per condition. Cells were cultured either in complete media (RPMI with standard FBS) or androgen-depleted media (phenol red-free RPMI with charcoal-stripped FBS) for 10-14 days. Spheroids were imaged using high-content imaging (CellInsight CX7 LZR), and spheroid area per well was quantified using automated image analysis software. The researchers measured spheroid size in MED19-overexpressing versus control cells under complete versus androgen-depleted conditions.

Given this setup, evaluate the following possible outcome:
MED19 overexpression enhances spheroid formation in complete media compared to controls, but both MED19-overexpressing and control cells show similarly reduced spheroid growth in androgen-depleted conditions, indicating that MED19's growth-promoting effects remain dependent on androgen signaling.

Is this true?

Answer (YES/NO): NO